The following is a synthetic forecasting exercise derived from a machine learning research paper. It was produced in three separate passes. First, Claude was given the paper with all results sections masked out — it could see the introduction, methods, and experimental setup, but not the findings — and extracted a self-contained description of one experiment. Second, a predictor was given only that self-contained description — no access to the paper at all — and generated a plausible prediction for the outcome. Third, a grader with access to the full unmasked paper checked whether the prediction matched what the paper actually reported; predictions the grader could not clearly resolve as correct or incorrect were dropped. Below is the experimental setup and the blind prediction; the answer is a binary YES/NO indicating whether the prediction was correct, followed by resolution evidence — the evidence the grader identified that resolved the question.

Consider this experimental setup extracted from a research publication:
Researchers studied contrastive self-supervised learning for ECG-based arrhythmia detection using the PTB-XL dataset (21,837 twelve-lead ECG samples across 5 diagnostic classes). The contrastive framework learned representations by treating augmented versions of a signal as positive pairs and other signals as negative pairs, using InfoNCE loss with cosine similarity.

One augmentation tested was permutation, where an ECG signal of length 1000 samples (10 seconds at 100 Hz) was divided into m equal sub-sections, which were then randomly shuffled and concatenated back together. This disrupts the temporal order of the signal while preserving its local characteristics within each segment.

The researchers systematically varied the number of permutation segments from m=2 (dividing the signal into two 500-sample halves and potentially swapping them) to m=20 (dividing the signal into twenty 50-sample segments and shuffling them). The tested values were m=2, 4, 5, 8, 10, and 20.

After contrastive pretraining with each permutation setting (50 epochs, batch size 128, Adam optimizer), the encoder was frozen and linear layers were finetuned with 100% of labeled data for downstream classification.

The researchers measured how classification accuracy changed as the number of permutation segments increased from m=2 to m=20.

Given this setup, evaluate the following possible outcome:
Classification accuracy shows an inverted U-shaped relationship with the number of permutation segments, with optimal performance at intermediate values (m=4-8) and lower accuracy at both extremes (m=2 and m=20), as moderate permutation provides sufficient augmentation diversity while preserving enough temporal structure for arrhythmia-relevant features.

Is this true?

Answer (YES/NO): YES